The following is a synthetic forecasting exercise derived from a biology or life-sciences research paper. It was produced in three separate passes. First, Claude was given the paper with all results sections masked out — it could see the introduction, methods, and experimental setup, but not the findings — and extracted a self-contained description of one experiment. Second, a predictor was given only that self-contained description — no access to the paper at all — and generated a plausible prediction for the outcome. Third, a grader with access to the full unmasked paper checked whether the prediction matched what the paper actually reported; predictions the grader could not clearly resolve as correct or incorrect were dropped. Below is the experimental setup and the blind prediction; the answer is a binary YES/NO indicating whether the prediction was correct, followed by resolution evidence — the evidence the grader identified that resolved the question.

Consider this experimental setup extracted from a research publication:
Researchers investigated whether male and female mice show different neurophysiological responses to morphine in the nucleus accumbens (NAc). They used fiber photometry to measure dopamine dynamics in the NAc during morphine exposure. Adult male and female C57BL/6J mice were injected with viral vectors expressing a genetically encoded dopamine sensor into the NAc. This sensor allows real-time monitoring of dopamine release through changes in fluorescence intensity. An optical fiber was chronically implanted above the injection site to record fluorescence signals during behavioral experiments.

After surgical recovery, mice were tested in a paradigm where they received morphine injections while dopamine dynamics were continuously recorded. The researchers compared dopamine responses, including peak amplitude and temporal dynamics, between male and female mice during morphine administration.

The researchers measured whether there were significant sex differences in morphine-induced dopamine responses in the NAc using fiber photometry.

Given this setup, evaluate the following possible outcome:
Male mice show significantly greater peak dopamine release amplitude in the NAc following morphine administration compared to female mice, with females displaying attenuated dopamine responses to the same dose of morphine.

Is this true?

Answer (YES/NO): NO